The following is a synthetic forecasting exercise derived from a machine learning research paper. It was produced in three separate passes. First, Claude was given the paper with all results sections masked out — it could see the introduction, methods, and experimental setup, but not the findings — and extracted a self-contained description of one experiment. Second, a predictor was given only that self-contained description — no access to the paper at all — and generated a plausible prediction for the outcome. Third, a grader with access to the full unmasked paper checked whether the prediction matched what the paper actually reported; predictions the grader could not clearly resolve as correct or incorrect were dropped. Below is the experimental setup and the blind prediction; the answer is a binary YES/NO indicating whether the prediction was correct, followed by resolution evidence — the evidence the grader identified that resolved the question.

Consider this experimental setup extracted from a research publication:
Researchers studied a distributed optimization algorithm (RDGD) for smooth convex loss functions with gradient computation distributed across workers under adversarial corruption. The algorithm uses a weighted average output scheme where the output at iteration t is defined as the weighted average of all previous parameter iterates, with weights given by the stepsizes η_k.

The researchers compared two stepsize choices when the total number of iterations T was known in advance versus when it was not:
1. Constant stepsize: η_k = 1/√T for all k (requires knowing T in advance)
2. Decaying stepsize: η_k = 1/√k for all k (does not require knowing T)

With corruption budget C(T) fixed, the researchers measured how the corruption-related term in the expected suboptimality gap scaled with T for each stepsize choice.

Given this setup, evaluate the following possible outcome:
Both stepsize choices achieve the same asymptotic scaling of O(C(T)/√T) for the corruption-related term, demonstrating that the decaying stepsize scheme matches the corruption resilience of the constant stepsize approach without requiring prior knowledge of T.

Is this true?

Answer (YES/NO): NO